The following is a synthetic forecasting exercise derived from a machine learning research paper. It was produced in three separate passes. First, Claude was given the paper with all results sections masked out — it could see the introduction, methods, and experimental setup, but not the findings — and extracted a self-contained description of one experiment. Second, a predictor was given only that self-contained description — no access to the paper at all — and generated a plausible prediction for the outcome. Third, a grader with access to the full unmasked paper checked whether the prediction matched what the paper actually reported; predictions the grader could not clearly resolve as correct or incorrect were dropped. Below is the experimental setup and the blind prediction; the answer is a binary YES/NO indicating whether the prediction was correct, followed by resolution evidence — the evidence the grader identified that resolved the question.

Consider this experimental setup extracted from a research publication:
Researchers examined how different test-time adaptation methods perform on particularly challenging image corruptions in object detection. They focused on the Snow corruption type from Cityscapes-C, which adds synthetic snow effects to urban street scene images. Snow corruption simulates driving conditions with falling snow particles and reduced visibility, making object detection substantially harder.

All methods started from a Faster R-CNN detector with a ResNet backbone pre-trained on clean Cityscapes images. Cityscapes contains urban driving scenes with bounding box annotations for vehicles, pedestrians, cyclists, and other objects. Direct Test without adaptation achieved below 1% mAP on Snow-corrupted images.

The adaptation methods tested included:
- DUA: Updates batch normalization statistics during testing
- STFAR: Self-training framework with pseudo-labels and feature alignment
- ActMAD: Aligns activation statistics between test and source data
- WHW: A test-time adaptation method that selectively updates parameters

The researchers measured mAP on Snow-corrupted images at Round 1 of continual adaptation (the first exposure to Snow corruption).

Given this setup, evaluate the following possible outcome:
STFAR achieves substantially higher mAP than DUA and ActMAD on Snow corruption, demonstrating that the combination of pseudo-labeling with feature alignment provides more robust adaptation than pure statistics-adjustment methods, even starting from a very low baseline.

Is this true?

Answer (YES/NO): NO